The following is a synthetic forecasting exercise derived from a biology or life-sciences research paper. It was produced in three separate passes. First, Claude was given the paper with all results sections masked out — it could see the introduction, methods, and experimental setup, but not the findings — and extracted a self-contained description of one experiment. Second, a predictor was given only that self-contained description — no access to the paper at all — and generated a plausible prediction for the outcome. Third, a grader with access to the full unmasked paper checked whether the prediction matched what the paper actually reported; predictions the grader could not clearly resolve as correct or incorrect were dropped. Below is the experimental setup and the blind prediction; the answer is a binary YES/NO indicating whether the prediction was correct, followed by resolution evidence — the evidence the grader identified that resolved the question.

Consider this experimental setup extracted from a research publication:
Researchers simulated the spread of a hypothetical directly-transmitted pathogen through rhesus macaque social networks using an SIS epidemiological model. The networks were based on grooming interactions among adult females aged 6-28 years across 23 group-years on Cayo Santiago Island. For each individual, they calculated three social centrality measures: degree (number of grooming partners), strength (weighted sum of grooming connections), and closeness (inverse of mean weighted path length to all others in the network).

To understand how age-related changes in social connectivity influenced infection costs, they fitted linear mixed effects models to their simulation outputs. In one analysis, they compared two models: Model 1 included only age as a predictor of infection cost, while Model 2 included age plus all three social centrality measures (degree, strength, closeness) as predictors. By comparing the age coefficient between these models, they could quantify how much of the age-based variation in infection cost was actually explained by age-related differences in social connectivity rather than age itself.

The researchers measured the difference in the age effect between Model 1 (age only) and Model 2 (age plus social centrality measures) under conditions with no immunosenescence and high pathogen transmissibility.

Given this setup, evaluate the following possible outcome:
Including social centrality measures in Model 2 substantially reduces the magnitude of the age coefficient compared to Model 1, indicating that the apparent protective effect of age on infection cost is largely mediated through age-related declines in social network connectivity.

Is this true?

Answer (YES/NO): YES